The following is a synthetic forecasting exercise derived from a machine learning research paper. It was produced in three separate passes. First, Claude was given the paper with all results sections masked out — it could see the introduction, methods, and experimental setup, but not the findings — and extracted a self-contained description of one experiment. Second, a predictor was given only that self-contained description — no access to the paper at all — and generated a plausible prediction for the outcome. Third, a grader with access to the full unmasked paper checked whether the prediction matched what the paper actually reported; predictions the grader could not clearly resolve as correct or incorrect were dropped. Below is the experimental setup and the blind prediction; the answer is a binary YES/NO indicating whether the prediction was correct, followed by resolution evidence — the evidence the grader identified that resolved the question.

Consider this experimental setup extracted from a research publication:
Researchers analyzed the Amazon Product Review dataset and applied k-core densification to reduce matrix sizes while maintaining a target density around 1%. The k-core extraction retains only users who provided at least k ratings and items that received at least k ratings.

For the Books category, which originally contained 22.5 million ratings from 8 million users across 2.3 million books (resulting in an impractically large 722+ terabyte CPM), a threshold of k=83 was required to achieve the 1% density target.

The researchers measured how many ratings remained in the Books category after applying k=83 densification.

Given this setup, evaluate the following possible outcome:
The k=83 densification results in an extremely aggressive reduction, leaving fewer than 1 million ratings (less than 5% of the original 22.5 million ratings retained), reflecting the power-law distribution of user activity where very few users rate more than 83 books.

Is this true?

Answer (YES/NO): YES